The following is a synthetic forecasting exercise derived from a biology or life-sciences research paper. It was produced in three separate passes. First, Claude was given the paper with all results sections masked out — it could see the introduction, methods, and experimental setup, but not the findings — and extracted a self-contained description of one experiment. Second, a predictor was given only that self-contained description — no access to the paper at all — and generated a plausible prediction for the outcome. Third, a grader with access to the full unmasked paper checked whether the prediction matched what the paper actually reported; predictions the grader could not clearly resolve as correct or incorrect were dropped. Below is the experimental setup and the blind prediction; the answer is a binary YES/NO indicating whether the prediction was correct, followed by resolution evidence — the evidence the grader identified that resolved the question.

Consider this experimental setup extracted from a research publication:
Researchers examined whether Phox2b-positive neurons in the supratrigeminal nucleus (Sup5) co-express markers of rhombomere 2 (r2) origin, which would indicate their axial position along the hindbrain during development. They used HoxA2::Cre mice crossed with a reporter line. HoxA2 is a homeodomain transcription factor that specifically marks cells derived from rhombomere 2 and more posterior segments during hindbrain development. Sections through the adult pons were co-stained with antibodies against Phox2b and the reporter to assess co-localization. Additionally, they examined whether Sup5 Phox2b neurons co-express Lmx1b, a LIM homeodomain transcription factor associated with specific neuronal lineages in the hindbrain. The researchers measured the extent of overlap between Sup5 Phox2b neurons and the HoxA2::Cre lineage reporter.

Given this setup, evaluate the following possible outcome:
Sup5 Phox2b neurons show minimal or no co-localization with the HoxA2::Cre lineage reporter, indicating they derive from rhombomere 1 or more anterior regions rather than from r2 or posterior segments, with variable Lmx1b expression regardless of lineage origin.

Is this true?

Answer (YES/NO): NO